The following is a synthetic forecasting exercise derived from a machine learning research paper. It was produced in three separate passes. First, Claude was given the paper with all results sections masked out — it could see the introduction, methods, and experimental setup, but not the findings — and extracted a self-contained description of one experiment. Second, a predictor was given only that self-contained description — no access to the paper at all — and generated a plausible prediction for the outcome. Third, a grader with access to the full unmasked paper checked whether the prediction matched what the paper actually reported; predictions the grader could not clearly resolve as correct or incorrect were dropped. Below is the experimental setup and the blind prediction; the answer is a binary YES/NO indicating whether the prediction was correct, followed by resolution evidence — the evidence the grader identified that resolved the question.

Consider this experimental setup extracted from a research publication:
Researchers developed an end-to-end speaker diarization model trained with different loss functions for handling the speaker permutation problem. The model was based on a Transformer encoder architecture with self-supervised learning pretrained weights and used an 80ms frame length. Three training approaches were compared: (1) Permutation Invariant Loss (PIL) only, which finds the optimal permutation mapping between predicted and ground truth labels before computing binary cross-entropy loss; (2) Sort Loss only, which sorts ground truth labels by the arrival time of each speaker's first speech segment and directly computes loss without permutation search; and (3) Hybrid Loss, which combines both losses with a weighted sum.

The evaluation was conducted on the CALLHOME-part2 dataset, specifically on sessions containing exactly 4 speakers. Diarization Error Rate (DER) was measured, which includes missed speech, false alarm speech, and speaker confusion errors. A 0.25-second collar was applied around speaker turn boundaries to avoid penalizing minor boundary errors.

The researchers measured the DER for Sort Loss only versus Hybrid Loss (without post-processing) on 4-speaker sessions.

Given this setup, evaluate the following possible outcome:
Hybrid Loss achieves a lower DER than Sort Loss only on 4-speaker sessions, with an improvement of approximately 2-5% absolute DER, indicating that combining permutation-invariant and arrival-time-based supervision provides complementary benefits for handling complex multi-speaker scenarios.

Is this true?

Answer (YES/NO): NO